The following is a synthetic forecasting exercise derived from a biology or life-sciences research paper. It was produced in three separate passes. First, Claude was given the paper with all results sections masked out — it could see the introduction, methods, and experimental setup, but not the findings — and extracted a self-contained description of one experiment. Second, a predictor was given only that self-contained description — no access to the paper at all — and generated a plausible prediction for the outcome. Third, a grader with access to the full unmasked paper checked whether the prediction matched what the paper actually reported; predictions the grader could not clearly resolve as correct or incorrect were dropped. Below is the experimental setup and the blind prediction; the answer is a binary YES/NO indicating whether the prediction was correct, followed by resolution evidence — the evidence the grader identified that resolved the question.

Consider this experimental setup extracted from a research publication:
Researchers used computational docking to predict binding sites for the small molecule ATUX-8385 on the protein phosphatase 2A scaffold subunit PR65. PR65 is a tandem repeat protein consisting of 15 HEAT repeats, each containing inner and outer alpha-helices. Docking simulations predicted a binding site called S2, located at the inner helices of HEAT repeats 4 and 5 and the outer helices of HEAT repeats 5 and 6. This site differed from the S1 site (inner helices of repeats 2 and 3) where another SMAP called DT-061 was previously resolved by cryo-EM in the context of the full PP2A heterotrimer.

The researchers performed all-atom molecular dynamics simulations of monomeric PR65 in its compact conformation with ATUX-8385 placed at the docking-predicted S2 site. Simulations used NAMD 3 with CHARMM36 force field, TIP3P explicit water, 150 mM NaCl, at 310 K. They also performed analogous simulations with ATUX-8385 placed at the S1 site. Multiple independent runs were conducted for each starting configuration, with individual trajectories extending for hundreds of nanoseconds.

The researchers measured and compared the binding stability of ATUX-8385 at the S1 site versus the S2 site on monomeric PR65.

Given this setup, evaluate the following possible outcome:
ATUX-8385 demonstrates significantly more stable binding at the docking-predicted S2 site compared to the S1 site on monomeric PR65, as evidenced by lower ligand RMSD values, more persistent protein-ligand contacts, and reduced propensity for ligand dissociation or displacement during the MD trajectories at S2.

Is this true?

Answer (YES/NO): YES